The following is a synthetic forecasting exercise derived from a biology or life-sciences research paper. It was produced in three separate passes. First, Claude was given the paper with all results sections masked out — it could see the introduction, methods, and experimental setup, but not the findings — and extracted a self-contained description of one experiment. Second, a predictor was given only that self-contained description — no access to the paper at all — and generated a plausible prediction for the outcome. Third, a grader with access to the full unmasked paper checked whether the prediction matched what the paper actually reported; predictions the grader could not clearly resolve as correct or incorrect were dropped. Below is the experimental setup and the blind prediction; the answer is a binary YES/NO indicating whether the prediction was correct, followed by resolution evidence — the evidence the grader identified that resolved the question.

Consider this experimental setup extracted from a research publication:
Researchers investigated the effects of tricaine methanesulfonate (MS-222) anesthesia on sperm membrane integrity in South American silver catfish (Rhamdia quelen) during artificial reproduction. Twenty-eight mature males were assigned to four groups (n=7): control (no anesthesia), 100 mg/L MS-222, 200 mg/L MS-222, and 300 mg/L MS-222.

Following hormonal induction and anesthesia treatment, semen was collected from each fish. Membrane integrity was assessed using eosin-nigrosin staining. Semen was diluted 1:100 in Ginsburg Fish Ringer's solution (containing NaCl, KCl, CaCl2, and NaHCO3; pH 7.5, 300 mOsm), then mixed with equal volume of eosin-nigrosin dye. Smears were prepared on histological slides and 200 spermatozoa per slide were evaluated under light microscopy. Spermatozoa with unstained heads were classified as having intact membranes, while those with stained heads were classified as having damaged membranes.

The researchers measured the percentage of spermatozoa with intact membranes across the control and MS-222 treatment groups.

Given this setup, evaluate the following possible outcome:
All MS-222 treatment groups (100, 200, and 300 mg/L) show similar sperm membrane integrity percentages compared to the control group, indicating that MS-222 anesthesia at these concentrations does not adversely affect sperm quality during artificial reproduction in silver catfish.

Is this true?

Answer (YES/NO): NO